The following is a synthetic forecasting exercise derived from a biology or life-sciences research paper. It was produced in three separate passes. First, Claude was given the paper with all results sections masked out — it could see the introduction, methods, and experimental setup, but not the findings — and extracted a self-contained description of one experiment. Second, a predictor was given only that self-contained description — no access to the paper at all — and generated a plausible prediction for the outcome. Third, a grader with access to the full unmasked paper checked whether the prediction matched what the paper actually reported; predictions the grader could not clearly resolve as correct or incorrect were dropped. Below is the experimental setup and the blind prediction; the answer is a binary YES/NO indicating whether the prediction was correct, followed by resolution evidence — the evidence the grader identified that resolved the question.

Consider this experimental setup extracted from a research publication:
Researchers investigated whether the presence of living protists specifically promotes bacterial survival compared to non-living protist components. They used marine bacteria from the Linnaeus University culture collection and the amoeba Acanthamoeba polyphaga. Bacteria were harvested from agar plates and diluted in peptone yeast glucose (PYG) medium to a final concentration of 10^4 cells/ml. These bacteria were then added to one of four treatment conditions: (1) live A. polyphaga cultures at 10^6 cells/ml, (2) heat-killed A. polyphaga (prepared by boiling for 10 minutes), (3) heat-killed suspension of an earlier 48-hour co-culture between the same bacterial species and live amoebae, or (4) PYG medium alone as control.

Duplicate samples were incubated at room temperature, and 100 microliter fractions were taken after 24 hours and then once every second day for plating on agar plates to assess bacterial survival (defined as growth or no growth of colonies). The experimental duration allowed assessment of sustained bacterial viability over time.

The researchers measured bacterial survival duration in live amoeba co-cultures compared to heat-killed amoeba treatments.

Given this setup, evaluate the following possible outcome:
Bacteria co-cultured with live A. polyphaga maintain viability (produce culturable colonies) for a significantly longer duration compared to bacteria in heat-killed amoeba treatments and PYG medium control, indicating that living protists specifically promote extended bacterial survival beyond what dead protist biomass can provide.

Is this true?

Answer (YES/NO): YES